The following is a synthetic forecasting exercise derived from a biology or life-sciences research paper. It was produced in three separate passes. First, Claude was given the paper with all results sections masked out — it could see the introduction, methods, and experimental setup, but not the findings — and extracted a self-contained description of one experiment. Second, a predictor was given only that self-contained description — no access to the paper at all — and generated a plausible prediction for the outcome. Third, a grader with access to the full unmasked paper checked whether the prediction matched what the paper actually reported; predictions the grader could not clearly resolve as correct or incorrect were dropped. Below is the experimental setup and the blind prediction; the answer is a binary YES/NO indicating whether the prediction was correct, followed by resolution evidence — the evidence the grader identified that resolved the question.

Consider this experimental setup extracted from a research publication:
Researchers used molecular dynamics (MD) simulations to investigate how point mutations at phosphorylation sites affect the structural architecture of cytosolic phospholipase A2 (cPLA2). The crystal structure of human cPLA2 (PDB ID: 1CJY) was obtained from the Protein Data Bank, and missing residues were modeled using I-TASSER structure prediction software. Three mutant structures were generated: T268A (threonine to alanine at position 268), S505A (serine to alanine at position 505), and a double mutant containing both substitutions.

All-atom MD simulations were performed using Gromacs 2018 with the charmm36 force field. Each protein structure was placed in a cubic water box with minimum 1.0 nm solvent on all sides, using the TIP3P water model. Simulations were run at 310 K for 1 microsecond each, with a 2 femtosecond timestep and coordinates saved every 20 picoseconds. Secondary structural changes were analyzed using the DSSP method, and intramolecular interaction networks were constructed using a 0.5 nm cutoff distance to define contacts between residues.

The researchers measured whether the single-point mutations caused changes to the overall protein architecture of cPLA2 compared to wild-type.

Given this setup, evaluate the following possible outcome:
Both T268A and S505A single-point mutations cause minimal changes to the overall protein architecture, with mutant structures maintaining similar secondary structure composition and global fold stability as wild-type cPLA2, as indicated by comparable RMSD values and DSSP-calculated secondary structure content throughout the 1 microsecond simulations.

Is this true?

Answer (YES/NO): NO